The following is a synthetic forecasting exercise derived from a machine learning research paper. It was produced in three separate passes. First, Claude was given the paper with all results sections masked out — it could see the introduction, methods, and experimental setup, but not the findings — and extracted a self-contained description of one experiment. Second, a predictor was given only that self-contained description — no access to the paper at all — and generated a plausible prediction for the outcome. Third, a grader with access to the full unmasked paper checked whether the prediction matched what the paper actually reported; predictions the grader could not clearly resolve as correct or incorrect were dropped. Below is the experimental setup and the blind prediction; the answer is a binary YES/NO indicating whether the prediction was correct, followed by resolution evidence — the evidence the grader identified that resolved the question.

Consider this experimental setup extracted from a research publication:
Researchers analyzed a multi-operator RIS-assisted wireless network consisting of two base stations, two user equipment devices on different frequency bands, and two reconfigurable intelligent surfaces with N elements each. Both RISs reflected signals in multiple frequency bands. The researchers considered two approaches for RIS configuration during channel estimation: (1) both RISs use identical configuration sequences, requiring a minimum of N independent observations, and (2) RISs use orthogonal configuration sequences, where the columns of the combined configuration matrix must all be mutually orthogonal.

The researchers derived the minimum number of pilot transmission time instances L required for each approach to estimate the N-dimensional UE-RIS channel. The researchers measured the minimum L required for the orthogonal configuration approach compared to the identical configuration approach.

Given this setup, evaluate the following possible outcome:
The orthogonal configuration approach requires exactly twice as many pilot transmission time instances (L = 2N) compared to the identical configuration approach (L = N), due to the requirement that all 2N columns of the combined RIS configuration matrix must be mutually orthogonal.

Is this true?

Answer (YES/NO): YES